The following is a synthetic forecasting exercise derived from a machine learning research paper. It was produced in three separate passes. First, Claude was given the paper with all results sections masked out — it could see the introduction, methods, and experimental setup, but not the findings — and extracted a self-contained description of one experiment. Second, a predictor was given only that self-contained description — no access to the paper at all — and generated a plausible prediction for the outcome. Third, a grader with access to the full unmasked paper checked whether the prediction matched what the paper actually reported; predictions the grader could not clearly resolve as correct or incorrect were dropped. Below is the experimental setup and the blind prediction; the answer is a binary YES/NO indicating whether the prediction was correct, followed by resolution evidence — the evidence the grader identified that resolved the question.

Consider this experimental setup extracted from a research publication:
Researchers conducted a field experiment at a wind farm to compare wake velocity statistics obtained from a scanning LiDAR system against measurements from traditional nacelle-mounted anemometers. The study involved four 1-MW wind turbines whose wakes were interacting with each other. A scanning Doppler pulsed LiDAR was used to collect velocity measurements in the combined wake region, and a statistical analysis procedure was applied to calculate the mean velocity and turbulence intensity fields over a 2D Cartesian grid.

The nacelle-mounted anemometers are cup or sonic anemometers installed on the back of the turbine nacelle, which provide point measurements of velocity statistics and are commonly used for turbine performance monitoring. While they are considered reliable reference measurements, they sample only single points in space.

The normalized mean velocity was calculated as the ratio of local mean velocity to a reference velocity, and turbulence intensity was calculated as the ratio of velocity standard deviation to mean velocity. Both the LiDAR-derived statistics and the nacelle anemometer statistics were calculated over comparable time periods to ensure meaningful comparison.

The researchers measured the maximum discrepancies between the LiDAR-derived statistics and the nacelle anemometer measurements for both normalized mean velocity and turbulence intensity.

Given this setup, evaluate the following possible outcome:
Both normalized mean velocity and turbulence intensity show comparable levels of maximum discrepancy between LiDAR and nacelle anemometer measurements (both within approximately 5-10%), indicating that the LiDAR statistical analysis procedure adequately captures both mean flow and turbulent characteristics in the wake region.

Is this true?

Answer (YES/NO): NO